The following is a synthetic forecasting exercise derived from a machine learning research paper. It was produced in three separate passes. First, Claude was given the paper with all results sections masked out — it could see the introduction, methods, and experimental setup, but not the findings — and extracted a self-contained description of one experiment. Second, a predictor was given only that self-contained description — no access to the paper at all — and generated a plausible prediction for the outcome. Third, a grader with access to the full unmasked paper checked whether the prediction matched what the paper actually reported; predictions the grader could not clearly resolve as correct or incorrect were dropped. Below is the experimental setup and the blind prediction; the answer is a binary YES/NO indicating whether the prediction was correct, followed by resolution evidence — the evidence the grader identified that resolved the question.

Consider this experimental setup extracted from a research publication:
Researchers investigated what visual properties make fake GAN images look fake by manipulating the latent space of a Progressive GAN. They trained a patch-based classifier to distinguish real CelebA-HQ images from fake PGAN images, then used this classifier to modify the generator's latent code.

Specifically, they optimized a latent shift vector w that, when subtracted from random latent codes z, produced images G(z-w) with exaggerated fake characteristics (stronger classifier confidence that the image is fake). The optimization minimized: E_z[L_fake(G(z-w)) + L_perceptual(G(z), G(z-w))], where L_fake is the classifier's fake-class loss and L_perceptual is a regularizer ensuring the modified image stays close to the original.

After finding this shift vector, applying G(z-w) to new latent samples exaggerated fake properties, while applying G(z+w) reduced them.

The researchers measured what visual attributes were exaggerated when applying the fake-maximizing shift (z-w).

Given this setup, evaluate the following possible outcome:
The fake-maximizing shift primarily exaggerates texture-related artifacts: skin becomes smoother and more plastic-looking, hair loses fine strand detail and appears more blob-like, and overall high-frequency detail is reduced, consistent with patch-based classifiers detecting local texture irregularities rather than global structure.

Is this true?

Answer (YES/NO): NO